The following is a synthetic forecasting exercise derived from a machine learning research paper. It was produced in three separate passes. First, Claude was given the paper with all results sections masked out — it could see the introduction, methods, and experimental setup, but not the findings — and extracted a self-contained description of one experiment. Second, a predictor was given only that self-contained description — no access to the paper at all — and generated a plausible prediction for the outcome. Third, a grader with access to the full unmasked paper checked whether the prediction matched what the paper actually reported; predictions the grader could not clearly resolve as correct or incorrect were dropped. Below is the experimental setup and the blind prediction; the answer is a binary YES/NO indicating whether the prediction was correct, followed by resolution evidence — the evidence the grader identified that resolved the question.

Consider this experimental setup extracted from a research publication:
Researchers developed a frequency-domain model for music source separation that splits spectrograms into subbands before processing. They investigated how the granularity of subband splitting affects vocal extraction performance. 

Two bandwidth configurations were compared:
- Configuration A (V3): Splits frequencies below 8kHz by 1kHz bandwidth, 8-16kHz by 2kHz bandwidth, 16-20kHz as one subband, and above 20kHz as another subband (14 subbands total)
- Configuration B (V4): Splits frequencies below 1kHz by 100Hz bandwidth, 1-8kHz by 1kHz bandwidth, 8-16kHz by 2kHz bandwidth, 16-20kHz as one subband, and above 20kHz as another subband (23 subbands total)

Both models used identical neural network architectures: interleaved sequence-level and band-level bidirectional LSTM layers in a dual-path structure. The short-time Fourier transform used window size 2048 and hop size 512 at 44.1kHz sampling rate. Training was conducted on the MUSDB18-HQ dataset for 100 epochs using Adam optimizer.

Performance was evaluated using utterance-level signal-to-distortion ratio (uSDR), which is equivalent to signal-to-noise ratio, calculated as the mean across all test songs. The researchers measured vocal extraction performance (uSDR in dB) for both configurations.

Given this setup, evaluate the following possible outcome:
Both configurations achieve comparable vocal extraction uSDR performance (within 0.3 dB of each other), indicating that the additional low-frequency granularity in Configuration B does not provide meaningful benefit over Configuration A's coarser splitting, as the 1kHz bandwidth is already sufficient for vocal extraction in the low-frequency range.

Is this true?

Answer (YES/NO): NO